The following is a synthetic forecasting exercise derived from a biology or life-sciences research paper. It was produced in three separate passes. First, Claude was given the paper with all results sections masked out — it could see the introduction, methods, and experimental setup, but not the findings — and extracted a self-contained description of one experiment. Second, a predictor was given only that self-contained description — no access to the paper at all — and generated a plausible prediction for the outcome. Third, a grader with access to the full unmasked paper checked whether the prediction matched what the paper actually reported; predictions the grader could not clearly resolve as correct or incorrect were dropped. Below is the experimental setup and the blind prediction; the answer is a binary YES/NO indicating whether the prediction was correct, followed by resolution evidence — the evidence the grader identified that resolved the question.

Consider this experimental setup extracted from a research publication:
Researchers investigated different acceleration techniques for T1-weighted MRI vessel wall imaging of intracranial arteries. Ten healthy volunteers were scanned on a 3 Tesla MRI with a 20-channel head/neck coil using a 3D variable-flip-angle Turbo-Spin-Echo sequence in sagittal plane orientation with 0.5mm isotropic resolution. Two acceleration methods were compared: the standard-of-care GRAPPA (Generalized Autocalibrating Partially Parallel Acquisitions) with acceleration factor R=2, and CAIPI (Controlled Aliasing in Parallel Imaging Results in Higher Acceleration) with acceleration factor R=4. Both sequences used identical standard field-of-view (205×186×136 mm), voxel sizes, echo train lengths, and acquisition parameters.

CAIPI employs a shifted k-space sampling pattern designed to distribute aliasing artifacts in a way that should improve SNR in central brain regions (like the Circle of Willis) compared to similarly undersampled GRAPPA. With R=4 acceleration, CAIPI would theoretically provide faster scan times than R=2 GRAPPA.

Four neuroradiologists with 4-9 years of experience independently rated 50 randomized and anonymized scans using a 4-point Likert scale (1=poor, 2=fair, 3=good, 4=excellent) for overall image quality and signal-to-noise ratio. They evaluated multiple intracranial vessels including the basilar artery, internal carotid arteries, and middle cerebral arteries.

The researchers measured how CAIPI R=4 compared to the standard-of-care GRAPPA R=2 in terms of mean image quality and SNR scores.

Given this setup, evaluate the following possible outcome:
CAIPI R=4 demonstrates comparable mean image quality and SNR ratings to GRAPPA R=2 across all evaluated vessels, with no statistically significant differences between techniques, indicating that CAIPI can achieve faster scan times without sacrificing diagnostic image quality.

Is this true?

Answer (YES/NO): NO